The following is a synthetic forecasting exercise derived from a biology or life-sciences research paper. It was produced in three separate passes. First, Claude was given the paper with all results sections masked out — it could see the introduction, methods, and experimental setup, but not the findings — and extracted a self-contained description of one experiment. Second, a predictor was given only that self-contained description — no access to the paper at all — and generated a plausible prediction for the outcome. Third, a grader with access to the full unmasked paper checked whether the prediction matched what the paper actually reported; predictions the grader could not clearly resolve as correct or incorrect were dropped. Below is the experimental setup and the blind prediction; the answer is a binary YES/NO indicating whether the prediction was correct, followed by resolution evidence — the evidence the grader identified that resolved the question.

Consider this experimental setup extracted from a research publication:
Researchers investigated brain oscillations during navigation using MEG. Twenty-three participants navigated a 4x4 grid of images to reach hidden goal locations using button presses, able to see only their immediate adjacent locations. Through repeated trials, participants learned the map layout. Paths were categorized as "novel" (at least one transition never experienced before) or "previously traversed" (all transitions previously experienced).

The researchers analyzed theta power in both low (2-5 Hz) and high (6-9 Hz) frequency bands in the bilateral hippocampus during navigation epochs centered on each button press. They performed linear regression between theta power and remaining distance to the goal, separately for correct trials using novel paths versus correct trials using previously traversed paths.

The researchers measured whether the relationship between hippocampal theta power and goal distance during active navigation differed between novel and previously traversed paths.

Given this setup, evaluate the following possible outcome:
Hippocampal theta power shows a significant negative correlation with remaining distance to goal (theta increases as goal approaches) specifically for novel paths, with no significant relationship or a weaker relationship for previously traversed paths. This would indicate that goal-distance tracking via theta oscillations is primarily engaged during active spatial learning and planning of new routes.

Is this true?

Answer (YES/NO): NO